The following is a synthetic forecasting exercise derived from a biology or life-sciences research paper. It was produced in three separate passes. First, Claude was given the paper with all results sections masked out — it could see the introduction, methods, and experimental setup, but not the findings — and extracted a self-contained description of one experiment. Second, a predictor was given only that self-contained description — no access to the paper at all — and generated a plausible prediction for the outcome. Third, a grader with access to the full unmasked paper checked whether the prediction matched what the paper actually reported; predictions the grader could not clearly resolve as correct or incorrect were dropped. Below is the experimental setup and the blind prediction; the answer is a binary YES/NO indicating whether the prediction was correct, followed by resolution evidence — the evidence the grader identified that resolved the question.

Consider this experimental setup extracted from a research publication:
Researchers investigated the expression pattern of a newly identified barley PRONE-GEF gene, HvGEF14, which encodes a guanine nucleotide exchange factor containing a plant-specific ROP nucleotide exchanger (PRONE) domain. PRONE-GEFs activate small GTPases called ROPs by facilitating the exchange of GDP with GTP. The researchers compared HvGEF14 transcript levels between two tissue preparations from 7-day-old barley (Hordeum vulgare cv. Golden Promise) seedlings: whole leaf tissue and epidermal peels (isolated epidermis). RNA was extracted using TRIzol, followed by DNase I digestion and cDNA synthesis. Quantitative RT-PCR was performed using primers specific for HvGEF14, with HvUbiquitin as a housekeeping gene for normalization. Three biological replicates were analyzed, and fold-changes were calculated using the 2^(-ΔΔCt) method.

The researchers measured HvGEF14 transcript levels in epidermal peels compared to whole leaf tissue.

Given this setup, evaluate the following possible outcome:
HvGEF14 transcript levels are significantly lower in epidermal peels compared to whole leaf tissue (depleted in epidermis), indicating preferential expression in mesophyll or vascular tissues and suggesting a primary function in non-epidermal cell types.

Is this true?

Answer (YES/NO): NO